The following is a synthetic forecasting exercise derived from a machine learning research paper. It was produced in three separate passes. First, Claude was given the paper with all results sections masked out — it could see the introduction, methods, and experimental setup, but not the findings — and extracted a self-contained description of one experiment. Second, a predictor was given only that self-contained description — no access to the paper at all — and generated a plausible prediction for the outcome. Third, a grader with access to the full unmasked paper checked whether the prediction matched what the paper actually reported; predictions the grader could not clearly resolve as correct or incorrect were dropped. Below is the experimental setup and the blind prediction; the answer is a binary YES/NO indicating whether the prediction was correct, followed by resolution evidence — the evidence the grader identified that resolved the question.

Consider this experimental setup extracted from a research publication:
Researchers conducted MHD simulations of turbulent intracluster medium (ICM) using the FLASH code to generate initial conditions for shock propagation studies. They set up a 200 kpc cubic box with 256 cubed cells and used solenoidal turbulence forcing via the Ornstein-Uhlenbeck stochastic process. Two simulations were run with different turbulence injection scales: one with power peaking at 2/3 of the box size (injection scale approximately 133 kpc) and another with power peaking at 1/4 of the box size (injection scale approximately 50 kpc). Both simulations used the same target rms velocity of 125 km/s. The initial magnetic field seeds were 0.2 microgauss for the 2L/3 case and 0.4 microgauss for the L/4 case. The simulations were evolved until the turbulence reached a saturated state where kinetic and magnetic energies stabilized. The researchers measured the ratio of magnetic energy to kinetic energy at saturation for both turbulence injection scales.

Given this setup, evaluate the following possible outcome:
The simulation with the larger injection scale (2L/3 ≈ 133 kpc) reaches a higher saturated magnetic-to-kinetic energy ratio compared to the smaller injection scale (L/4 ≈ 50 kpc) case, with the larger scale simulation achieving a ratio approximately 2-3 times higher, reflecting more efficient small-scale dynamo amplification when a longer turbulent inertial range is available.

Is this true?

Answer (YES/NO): NO